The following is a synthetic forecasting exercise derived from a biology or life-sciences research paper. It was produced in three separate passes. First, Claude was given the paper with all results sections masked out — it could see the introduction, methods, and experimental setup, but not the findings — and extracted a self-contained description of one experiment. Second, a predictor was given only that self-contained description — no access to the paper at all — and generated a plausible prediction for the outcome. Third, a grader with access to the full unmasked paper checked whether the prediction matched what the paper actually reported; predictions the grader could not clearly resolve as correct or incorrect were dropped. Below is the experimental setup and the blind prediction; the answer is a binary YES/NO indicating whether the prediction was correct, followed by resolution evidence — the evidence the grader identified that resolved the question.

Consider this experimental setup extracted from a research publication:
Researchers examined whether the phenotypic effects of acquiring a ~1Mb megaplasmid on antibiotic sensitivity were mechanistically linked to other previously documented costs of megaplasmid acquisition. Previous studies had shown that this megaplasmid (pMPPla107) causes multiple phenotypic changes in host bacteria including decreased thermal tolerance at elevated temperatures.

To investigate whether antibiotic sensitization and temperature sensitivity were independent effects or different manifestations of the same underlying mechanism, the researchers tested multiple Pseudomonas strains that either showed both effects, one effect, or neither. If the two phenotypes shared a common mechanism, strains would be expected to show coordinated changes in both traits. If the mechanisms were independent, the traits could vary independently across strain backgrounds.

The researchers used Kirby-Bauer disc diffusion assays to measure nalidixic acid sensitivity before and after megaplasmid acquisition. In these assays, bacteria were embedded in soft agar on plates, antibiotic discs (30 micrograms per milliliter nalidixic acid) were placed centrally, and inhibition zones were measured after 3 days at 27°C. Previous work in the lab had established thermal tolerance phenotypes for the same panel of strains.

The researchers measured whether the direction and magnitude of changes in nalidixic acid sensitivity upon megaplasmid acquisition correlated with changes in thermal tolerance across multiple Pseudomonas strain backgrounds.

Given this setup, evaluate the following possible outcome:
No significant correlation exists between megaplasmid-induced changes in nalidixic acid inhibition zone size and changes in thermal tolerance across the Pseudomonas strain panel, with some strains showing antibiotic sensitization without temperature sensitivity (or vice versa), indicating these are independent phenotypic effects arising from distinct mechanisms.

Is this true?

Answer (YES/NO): YES